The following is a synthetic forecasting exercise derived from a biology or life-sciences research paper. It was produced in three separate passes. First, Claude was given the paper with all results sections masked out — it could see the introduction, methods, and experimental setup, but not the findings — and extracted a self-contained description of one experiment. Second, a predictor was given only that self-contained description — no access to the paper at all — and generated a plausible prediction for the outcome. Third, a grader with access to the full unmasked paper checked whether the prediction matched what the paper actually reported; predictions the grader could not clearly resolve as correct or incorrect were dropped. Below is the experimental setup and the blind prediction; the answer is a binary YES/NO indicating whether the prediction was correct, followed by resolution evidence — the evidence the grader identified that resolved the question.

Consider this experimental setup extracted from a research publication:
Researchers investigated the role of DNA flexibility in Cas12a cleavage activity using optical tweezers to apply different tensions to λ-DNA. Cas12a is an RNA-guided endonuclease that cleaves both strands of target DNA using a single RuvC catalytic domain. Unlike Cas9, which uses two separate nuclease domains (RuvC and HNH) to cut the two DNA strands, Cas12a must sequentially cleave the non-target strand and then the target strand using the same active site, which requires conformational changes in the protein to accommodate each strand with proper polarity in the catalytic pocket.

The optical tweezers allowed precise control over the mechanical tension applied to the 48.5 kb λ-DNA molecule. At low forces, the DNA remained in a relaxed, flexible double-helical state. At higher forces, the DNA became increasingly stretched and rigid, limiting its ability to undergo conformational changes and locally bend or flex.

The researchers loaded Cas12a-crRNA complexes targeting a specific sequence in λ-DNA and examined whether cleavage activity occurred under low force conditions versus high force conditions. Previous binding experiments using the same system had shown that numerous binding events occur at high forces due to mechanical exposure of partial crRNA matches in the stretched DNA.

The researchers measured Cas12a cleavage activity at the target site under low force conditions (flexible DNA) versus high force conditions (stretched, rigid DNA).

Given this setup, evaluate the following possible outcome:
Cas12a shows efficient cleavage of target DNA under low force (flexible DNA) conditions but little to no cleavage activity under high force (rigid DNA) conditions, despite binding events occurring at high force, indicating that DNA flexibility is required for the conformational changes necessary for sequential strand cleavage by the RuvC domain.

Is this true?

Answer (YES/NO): YES